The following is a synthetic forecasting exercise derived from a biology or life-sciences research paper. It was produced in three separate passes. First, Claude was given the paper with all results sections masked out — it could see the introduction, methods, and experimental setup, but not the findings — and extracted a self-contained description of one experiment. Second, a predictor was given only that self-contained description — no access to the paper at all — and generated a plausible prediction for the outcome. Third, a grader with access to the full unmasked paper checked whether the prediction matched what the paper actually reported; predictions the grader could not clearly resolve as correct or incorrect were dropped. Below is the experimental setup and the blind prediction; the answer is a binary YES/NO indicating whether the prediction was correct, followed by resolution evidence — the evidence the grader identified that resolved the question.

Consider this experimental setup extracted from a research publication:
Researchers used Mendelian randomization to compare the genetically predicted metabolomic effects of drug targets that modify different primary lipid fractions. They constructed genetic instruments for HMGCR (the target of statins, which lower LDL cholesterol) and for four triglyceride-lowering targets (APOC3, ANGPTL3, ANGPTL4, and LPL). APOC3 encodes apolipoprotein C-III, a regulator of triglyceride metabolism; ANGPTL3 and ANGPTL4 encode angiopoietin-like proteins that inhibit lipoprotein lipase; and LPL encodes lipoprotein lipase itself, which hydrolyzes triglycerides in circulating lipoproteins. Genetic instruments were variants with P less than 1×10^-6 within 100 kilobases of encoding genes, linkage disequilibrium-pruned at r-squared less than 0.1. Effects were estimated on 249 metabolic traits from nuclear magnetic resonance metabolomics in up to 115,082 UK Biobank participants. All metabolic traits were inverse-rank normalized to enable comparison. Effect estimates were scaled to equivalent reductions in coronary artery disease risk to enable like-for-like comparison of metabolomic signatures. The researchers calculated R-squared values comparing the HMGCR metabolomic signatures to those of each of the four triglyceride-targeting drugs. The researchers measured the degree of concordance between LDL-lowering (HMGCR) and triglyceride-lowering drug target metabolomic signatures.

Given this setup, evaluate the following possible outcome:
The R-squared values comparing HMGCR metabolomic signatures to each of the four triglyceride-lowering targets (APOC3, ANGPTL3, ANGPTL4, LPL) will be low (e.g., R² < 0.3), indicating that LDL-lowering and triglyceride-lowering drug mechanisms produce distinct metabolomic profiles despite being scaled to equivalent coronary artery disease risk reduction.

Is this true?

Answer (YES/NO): YES